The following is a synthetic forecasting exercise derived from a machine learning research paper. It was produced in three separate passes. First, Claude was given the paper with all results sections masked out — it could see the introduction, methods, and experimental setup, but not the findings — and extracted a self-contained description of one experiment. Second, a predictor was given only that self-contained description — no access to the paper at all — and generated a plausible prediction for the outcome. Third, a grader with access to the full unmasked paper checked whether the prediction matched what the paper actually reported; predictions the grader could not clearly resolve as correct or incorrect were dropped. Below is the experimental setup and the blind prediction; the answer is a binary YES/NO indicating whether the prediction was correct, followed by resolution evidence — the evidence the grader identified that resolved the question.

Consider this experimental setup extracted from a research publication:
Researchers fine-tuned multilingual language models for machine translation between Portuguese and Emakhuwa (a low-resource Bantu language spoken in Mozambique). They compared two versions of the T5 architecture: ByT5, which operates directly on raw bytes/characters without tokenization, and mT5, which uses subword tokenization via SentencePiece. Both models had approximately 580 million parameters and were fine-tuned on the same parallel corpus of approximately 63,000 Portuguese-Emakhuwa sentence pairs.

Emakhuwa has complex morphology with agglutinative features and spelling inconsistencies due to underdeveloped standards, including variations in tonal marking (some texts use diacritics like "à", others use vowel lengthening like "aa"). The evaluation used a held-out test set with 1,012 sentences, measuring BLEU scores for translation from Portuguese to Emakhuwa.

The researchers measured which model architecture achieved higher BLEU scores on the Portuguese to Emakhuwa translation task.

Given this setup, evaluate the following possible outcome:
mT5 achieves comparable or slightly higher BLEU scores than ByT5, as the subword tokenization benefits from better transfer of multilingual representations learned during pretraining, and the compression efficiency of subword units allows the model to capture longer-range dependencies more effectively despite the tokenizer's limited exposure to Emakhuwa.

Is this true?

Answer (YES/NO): NO